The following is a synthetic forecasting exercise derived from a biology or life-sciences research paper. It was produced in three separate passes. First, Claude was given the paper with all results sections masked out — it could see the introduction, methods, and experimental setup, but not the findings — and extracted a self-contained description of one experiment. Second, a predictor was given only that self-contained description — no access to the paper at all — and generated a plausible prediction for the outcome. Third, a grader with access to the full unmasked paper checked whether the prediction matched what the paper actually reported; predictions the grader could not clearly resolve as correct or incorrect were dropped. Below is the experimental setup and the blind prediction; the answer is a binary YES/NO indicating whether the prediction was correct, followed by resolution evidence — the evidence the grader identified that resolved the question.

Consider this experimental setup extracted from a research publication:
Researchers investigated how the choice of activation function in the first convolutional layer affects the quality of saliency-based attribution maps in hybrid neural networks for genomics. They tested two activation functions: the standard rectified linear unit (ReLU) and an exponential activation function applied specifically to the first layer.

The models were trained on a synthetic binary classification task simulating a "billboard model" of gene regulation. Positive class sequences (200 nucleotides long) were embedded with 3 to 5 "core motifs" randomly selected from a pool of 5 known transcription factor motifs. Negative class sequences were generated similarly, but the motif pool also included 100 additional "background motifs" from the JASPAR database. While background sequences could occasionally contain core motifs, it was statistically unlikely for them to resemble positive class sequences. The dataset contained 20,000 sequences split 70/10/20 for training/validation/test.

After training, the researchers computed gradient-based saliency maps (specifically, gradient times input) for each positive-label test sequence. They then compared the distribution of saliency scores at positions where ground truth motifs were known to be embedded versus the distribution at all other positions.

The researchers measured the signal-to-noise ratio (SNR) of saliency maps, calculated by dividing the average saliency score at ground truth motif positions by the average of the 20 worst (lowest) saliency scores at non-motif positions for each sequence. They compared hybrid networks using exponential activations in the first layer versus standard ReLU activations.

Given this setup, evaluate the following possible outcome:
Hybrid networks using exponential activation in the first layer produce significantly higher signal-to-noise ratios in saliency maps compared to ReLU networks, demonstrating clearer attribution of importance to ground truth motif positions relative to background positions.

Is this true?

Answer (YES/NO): NO